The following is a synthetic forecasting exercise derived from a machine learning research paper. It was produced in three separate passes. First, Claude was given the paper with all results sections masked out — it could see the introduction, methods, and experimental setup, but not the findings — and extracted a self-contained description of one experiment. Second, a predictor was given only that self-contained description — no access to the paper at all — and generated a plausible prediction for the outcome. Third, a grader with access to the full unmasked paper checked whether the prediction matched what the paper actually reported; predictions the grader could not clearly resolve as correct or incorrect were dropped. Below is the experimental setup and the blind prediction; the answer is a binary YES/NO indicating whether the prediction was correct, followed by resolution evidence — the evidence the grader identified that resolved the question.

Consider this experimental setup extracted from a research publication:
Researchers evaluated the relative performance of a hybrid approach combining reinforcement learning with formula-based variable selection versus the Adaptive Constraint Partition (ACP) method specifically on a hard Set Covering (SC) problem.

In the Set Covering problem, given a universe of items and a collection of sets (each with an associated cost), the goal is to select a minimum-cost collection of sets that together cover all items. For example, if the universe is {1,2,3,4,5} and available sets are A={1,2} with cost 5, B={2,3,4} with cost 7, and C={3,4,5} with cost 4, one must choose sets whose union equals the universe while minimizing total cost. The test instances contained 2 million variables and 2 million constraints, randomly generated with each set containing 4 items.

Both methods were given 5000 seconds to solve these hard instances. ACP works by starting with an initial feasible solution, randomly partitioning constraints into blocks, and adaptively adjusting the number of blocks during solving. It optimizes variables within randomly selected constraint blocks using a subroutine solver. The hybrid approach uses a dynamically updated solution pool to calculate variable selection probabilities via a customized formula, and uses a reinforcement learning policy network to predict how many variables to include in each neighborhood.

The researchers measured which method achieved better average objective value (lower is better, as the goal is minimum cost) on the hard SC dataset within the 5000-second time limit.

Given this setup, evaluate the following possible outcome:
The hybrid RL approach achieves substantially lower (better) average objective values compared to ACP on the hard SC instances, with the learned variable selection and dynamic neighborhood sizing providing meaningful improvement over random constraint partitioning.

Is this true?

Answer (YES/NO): NO